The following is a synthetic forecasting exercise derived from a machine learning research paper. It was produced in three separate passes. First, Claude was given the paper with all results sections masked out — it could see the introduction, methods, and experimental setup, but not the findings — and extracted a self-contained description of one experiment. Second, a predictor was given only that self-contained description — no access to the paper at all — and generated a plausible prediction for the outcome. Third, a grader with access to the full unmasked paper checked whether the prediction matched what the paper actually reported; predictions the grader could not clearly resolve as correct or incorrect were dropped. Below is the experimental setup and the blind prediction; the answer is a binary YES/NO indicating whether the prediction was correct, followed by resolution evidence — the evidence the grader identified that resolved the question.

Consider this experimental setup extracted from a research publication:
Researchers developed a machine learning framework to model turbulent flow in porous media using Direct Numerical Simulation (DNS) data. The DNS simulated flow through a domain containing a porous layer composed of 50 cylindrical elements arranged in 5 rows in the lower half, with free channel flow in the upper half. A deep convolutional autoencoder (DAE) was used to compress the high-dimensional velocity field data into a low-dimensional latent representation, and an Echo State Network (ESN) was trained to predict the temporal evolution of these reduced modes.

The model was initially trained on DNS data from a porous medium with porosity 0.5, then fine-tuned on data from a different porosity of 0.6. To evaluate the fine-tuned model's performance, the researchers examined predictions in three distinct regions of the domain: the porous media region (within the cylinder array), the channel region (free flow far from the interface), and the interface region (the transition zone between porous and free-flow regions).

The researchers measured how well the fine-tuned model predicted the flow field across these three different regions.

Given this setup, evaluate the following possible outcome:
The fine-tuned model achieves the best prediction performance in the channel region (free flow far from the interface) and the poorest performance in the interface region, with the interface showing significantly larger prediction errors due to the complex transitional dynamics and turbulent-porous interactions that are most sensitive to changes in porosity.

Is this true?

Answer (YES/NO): NO